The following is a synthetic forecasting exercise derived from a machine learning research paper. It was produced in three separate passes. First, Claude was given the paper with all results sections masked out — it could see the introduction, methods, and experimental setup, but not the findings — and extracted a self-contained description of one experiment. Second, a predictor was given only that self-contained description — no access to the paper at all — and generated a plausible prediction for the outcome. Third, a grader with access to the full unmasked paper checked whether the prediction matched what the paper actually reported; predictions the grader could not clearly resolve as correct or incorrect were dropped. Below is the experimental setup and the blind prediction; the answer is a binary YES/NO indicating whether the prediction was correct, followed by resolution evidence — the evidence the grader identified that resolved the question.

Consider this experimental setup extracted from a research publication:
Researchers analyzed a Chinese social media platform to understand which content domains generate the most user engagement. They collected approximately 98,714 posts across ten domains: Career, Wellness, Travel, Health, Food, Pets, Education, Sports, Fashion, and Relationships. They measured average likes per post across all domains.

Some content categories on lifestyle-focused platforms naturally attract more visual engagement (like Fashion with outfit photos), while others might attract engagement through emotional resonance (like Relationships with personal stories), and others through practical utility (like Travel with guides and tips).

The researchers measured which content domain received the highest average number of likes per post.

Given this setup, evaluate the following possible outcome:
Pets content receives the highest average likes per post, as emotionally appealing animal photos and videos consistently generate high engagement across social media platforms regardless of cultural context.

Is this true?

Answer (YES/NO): NO